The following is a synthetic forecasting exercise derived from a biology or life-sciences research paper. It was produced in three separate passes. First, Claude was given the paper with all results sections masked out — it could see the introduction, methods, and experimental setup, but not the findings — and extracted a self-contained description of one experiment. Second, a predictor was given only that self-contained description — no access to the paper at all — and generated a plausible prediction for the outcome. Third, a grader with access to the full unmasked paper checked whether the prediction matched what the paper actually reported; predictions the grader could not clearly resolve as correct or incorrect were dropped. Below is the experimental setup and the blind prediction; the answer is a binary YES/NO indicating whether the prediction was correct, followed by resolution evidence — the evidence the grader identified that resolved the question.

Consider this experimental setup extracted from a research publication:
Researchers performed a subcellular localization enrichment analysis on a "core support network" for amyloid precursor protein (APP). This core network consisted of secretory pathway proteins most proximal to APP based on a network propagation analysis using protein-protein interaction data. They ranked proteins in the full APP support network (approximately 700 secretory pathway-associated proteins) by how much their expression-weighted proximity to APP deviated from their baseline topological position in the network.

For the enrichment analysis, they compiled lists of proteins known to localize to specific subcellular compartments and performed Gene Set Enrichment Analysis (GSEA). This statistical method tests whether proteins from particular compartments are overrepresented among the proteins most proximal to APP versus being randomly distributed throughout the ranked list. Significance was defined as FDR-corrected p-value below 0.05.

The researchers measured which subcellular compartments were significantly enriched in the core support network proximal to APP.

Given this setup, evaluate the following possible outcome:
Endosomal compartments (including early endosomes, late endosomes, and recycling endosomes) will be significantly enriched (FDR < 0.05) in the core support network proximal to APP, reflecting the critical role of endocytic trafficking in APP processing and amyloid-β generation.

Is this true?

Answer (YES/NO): YES